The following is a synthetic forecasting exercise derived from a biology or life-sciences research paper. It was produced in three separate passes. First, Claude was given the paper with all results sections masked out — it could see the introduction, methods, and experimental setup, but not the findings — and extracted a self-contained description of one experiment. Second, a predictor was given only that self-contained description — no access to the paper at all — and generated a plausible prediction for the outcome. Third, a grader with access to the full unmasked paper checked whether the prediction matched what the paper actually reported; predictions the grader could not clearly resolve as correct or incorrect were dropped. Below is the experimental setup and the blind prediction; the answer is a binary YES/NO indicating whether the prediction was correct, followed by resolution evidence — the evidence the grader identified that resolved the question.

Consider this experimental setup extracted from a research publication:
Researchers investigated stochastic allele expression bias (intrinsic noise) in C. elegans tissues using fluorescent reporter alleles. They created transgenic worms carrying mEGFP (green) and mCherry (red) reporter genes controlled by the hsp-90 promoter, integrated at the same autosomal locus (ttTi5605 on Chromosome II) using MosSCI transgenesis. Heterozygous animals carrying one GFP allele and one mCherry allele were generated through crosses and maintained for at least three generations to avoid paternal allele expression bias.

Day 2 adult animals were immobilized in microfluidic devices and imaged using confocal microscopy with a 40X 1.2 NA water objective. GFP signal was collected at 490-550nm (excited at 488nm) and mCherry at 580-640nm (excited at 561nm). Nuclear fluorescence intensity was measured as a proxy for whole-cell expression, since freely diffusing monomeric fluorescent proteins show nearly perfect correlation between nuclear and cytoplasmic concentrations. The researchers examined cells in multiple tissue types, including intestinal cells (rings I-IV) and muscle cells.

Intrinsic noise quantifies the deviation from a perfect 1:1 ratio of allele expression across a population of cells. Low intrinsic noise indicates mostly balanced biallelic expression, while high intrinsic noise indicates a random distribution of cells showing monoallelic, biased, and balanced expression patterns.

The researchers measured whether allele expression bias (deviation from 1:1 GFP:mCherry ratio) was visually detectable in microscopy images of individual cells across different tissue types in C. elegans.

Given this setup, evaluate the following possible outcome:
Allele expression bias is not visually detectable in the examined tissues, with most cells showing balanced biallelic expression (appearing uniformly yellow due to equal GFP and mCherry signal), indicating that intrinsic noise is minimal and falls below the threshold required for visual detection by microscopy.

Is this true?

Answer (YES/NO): NO